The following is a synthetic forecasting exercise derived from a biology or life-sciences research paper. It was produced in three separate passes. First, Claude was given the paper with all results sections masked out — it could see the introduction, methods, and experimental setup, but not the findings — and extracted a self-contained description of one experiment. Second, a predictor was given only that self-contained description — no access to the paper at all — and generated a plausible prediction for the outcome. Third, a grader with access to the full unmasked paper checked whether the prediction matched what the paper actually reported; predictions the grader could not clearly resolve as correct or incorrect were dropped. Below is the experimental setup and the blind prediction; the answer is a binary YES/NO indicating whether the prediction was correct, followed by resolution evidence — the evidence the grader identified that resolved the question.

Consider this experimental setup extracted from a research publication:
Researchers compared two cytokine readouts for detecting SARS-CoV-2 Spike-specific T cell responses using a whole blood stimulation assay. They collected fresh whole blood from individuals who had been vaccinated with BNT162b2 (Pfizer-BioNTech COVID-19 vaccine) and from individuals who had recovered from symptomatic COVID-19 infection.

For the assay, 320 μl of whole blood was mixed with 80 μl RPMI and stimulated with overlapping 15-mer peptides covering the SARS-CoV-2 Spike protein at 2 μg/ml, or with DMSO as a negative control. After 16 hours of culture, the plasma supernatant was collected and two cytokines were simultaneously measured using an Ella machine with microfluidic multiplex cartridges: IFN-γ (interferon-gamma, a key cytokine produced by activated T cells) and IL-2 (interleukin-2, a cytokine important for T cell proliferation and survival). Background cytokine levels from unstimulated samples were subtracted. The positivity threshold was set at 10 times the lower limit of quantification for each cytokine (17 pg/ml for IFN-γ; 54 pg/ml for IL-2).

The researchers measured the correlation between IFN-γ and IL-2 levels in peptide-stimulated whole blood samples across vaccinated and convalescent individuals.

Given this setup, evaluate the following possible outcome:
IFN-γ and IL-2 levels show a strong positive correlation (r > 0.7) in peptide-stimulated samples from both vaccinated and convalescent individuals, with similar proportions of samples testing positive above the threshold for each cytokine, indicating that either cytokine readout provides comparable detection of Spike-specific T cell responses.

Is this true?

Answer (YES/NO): NO